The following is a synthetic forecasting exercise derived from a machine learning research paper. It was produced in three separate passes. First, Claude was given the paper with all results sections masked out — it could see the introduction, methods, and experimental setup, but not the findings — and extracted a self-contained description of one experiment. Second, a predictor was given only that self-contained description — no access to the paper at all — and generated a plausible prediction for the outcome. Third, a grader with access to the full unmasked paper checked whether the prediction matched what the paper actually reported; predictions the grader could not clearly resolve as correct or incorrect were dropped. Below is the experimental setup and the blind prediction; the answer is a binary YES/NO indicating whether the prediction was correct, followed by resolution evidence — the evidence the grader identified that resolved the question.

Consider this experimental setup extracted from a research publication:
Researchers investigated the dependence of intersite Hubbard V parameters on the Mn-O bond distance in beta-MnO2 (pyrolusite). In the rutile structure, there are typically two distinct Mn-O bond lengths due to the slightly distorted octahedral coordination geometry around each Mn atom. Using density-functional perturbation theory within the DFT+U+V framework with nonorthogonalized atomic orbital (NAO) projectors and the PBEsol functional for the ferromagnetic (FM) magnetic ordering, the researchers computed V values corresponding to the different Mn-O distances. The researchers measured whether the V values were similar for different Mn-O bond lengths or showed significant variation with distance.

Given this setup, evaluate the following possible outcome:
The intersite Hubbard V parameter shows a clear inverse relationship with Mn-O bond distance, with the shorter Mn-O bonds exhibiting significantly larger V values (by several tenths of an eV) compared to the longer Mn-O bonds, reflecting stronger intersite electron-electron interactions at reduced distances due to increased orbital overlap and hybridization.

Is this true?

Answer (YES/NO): NO